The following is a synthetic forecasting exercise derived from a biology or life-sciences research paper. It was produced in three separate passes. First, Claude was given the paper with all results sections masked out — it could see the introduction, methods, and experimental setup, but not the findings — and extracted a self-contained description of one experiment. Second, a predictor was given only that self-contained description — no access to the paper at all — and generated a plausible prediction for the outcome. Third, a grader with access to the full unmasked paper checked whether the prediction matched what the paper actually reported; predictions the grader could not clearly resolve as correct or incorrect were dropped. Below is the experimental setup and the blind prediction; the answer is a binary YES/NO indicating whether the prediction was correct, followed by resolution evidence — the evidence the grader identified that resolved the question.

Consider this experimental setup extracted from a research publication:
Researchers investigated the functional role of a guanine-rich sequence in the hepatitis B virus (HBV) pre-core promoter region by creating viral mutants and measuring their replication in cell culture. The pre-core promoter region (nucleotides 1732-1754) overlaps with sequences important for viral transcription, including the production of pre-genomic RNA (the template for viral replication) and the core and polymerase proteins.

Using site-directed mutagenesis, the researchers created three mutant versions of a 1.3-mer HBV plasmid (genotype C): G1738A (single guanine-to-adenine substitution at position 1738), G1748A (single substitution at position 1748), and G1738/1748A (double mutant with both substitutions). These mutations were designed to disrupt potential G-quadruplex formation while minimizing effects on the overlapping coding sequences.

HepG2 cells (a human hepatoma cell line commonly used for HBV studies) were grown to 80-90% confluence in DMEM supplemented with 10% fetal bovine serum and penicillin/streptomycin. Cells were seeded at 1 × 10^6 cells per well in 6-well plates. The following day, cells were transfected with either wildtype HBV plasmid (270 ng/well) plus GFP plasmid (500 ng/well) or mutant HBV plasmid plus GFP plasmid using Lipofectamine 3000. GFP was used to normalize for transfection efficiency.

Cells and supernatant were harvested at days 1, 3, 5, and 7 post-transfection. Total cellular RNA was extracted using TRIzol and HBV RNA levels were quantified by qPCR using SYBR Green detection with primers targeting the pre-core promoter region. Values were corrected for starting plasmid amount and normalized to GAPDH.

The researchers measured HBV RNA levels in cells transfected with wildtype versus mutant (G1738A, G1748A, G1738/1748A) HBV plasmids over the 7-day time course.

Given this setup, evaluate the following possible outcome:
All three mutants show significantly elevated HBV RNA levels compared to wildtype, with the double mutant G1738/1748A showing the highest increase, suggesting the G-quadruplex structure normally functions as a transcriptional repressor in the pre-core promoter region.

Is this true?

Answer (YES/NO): NO